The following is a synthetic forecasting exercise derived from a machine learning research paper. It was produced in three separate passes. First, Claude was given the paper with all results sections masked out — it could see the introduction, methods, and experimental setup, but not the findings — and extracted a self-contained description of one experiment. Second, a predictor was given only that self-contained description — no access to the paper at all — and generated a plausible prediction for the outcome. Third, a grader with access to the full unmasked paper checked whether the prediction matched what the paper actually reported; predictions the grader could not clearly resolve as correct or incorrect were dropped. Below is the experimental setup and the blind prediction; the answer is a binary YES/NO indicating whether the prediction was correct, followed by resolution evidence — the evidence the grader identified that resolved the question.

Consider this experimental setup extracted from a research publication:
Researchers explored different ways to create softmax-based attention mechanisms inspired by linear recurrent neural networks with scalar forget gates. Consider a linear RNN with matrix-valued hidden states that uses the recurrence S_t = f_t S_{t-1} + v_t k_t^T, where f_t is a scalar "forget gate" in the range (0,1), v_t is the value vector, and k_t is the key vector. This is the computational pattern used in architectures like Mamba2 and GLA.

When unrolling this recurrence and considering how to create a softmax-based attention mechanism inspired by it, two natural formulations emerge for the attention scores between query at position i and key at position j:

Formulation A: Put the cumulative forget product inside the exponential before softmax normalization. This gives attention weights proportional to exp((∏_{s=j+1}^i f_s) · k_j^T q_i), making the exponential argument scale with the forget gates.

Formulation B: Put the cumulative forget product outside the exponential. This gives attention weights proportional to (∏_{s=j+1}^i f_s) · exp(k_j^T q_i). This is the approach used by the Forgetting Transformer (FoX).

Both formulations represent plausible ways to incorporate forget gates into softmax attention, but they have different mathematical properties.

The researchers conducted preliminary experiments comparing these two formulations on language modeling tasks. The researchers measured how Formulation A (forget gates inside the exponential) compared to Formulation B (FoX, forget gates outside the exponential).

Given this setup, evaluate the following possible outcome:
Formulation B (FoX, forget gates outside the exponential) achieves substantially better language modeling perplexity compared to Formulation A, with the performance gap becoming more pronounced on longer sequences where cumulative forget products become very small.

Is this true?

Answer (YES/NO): NO